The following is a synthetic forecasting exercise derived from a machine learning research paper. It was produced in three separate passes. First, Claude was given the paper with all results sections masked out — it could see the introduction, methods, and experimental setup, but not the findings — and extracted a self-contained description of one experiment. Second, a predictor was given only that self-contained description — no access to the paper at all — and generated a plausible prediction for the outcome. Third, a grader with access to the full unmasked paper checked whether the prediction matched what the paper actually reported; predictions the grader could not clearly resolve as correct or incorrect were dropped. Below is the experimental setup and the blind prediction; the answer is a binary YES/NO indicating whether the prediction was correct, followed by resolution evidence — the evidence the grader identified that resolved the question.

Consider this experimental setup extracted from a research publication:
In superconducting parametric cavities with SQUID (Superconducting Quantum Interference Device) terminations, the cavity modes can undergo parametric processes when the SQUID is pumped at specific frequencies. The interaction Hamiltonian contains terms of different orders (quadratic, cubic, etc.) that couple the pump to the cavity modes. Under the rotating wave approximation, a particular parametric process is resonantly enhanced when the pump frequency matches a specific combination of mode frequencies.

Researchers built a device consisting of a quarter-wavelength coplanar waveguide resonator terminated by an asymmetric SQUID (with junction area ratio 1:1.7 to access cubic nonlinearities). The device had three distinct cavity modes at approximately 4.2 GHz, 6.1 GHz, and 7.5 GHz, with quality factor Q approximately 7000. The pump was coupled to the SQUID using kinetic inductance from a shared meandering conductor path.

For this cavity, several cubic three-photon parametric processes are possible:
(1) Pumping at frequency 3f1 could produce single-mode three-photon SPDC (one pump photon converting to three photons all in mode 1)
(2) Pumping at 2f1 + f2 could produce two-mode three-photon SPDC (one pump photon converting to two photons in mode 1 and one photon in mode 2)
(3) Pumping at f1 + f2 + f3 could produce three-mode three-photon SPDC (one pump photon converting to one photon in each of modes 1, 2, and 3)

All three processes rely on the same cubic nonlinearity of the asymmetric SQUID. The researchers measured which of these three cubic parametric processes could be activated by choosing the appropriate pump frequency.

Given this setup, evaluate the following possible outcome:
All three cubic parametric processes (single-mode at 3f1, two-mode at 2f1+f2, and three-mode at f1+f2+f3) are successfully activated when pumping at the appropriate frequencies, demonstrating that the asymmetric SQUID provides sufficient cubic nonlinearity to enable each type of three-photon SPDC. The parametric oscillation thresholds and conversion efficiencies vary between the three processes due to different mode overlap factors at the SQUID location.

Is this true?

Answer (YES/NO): NO